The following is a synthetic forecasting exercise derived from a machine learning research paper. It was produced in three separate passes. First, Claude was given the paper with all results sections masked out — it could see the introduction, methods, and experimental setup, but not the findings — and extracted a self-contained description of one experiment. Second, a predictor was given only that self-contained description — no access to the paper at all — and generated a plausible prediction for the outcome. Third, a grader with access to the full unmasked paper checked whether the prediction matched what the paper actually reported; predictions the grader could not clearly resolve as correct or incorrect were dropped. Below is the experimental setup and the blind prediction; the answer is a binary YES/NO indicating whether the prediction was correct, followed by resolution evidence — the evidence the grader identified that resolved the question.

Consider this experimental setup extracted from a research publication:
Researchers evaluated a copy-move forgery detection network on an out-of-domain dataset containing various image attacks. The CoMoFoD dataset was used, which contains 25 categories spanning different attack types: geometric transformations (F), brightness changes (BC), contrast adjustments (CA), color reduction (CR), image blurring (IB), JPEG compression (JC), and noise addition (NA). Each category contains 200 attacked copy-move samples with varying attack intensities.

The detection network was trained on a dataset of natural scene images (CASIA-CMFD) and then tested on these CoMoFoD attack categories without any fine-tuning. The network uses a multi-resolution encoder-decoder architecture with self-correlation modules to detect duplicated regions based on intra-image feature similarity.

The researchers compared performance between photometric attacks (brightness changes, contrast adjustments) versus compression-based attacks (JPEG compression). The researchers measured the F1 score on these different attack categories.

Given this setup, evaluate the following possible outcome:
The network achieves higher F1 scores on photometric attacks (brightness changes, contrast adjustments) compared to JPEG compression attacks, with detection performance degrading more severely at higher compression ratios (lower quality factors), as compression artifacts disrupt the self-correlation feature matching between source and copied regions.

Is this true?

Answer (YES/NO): NO